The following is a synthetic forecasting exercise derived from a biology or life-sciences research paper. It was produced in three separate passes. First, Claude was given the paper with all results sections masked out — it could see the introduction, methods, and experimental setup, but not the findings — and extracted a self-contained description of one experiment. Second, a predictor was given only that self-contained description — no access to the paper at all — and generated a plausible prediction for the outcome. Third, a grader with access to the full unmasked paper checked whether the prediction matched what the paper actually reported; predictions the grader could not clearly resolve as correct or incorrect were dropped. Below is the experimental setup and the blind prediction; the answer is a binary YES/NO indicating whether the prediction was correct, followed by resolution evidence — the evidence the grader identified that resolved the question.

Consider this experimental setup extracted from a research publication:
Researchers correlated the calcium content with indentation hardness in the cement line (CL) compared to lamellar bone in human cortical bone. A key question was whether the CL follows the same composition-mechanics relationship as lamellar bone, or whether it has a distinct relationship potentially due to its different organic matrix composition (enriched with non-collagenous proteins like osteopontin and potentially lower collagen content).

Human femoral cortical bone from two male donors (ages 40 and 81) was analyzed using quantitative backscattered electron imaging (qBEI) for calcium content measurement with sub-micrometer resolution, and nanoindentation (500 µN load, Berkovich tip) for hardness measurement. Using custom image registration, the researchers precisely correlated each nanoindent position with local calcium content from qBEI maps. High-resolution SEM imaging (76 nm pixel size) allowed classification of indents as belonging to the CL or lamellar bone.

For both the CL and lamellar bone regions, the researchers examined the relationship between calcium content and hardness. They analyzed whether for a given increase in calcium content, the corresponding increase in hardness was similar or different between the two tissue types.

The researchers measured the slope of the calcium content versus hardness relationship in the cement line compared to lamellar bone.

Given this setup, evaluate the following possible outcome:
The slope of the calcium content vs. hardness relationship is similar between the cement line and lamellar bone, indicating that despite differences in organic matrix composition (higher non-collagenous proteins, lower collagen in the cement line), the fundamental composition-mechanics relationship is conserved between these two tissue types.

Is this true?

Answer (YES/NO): NO